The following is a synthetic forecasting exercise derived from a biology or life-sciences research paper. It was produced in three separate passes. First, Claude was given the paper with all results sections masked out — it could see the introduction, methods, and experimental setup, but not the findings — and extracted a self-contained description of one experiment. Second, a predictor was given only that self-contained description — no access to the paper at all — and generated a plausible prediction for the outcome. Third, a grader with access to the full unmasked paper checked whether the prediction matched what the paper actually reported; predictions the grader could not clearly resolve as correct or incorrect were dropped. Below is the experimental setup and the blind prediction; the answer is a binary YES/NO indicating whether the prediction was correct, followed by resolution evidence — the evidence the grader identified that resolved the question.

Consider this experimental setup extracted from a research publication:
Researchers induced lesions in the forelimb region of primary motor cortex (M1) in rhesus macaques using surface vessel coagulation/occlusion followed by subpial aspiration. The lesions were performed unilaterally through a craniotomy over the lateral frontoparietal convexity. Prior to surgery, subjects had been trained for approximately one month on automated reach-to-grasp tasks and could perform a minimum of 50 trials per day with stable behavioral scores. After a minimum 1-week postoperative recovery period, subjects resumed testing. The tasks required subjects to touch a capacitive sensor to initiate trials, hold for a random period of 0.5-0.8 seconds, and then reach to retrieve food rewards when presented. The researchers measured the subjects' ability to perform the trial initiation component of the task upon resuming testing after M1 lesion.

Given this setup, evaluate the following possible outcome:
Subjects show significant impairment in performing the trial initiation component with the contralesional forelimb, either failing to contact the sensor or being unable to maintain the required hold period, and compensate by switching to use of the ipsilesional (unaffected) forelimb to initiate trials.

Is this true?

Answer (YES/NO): NO